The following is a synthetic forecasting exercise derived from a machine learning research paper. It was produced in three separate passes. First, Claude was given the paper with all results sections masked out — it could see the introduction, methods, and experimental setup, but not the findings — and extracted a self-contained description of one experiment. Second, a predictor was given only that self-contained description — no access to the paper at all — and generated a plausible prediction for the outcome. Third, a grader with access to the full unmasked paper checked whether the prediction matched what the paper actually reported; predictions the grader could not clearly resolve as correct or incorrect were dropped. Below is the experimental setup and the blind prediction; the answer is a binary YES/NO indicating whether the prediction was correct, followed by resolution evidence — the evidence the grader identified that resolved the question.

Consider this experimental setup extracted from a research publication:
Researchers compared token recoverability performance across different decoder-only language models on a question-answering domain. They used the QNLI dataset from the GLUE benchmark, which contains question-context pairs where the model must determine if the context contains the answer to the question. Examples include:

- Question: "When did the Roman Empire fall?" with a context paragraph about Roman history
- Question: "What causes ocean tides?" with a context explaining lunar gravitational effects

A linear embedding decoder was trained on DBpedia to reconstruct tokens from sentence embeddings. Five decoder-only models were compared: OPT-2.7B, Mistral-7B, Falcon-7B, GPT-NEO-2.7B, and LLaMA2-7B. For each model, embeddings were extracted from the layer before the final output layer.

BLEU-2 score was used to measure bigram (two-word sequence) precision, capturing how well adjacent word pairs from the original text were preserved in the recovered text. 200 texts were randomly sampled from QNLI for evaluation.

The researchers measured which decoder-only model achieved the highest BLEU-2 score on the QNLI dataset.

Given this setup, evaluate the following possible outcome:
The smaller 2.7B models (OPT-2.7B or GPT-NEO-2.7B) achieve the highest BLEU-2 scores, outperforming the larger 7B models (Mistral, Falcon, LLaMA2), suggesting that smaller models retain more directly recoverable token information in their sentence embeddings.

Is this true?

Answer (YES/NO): YES